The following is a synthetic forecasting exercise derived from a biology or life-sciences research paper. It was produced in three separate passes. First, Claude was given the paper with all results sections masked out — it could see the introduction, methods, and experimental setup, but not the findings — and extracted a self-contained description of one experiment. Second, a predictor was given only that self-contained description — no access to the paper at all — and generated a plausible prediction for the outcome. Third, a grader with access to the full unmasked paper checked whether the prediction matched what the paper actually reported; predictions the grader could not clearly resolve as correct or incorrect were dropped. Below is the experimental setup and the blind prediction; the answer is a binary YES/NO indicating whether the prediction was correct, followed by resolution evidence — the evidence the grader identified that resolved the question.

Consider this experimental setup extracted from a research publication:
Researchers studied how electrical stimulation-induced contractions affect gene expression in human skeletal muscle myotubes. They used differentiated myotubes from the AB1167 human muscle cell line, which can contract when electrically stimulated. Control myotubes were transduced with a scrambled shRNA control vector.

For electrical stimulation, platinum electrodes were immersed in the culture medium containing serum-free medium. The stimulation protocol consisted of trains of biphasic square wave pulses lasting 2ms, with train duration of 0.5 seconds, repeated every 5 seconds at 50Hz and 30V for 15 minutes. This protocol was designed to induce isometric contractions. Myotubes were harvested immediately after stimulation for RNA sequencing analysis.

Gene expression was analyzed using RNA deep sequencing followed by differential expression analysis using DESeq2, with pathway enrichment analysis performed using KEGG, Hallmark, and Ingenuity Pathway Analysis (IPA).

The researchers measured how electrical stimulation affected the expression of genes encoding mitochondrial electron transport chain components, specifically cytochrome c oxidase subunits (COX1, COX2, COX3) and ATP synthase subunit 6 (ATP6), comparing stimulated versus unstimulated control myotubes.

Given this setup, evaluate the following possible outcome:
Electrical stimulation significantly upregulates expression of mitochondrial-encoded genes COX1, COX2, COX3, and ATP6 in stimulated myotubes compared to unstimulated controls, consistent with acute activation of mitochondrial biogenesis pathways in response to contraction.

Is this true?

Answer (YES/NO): YES